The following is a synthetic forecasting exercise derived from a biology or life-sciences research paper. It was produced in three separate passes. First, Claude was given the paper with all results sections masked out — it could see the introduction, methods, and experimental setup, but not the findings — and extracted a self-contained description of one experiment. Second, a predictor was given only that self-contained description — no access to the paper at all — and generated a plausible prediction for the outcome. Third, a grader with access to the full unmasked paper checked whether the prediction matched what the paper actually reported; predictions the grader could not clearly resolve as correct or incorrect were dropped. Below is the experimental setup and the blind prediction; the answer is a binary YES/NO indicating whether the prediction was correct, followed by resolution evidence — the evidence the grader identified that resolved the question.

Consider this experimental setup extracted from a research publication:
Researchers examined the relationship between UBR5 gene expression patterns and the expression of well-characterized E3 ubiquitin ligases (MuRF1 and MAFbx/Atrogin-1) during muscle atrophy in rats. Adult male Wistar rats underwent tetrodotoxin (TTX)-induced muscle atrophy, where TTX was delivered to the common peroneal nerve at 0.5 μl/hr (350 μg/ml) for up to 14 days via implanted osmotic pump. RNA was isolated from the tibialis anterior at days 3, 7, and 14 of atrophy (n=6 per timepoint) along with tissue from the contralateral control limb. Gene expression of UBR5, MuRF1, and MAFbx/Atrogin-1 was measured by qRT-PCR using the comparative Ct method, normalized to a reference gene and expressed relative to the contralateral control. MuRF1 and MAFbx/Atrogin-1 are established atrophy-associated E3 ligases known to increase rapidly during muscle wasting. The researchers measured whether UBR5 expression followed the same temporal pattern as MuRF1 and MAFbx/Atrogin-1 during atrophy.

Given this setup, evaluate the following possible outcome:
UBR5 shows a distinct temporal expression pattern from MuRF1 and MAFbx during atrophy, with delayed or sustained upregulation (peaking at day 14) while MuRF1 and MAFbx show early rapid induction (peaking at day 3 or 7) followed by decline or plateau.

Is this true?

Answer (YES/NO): NO